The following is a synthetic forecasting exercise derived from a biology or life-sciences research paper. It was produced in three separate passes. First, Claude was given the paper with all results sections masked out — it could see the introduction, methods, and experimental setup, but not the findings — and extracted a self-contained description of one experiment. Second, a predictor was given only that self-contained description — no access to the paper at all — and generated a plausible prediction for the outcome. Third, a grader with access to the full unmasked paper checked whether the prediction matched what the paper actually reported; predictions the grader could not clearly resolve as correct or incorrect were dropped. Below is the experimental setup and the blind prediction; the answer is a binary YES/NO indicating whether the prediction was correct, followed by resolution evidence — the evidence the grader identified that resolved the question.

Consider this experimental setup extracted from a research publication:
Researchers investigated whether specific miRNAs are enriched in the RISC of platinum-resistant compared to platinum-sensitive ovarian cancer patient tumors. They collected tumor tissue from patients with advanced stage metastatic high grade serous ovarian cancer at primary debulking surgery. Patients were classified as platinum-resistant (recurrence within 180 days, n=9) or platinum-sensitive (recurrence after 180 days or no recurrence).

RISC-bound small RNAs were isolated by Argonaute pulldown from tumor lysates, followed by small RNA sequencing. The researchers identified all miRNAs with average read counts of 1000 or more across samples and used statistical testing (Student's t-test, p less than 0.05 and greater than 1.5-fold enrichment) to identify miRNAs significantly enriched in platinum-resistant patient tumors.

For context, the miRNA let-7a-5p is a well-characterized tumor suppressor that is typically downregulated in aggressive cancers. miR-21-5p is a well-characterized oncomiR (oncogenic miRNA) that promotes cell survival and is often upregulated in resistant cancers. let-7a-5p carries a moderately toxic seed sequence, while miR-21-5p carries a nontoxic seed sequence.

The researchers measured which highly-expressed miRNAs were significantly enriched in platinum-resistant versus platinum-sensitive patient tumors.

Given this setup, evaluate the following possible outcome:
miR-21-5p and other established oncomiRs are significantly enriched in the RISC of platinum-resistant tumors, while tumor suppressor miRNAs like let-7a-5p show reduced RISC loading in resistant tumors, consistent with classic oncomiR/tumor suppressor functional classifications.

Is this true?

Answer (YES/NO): NO